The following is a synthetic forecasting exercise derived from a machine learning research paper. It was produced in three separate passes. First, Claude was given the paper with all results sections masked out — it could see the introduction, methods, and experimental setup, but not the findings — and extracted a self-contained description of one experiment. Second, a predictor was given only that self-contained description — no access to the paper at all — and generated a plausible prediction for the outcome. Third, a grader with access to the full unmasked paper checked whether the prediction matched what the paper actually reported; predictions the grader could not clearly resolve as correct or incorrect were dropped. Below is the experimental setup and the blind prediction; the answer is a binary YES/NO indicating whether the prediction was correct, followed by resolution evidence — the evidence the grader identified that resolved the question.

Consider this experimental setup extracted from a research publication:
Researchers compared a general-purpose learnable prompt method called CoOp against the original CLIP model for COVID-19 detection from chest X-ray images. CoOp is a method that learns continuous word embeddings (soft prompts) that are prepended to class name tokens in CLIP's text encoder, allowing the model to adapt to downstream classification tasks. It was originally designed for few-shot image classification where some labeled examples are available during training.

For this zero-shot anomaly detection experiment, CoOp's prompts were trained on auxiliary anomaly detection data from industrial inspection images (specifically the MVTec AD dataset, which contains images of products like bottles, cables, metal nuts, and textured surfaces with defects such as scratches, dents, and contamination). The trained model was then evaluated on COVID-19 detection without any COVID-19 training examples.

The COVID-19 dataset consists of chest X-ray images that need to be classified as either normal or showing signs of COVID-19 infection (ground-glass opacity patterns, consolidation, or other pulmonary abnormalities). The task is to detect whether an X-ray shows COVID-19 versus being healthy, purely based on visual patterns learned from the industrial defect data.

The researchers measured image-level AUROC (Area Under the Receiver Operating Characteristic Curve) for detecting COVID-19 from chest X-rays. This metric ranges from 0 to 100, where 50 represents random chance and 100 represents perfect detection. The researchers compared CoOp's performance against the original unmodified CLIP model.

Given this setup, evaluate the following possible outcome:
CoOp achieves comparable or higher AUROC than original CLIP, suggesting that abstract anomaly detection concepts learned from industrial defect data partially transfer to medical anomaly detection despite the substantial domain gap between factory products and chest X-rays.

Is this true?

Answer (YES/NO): NO